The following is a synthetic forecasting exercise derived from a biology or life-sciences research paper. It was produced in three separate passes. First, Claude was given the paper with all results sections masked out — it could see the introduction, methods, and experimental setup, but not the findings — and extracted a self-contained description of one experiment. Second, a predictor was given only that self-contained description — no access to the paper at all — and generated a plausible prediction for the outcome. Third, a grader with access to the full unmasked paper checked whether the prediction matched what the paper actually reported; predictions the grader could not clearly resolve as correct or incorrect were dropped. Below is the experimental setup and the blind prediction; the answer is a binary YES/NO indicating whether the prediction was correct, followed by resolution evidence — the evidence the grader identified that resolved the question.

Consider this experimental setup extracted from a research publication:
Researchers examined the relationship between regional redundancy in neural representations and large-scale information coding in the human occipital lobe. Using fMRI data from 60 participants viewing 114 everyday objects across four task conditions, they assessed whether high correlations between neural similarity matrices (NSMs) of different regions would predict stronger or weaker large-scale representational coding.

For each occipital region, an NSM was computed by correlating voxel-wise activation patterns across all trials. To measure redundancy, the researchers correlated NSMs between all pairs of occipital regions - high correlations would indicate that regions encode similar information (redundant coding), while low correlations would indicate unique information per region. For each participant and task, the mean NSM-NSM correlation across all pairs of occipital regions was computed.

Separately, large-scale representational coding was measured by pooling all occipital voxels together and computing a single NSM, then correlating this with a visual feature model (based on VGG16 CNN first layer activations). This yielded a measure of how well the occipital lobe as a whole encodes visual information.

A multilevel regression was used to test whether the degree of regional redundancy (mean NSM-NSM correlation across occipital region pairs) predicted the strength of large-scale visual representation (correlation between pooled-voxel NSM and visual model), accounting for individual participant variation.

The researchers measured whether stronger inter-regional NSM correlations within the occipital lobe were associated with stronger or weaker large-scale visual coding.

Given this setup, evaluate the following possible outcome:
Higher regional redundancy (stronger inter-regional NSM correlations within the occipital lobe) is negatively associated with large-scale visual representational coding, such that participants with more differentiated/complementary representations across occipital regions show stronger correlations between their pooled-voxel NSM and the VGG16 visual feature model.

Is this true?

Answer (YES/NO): NO